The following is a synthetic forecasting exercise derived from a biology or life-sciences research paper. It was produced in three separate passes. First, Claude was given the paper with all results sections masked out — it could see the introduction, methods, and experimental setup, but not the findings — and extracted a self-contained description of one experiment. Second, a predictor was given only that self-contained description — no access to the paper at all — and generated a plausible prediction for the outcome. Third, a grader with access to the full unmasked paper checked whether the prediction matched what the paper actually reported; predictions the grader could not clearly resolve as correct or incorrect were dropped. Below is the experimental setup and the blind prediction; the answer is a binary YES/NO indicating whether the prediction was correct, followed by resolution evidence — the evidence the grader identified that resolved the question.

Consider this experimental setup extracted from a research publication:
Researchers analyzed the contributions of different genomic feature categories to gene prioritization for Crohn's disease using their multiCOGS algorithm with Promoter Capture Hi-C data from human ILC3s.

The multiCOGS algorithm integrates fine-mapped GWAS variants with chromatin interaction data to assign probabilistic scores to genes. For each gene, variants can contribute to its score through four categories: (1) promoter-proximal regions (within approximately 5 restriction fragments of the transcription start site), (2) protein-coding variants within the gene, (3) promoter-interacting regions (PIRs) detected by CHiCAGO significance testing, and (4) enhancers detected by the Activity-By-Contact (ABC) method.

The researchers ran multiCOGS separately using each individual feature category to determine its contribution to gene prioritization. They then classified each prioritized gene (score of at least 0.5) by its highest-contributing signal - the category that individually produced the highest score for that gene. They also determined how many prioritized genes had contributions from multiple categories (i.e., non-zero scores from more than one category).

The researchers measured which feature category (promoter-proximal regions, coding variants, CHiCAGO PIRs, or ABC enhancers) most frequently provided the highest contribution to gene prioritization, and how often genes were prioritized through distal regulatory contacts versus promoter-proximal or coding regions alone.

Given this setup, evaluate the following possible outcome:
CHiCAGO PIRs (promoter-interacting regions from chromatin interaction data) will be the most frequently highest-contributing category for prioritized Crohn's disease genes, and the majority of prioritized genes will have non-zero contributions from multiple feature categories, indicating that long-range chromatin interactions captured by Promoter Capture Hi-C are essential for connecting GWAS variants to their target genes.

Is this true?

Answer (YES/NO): NO